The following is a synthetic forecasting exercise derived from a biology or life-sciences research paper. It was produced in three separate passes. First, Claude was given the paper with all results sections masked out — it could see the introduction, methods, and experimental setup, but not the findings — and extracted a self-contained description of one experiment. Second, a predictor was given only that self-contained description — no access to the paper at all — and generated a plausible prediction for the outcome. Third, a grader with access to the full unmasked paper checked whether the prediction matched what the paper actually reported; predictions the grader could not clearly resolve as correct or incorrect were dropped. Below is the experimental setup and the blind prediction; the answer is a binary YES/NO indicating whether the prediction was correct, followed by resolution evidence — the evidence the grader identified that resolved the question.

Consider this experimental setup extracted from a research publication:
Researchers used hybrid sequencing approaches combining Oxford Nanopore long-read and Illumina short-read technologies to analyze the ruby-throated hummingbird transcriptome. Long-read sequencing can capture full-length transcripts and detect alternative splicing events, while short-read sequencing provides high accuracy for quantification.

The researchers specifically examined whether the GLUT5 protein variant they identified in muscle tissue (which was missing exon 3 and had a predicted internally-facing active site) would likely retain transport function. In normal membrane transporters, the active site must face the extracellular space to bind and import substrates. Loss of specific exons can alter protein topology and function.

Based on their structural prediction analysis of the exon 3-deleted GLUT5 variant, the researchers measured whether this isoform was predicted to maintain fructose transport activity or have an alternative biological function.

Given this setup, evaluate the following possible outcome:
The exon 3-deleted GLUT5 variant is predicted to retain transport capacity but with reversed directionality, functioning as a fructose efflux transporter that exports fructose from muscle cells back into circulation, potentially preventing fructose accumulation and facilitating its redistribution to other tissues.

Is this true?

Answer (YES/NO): NO